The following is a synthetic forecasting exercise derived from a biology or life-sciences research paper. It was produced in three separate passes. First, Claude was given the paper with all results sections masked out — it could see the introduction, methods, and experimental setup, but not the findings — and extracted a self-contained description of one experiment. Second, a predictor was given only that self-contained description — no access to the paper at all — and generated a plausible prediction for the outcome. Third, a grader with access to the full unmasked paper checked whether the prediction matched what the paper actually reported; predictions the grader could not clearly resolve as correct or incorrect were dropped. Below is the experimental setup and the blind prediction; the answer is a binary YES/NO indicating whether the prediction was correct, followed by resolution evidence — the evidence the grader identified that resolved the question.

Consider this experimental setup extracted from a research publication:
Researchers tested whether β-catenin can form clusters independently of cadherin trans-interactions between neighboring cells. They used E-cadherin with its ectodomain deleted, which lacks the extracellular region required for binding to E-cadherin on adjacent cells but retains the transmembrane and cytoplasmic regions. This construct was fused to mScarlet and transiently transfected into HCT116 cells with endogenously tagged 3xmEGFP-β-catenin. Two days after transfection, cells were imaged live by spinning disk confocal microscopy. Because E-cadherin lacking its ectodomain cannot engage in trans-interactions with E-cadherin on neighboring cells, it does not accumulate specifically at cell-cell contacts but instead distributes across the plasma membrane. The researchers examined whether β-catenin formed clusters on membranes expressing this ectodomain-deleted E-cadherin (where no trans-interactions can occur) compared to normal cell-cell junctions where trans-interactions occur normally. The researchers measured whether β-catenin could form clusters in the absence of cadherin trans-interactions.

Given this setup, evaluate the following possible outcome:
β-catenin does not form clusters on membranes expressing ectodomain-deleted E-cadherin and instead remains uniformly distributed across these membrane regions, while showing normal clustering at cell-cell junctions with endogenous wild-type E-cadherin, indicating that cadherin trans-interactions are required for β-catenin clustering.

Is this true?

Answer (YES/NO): NO